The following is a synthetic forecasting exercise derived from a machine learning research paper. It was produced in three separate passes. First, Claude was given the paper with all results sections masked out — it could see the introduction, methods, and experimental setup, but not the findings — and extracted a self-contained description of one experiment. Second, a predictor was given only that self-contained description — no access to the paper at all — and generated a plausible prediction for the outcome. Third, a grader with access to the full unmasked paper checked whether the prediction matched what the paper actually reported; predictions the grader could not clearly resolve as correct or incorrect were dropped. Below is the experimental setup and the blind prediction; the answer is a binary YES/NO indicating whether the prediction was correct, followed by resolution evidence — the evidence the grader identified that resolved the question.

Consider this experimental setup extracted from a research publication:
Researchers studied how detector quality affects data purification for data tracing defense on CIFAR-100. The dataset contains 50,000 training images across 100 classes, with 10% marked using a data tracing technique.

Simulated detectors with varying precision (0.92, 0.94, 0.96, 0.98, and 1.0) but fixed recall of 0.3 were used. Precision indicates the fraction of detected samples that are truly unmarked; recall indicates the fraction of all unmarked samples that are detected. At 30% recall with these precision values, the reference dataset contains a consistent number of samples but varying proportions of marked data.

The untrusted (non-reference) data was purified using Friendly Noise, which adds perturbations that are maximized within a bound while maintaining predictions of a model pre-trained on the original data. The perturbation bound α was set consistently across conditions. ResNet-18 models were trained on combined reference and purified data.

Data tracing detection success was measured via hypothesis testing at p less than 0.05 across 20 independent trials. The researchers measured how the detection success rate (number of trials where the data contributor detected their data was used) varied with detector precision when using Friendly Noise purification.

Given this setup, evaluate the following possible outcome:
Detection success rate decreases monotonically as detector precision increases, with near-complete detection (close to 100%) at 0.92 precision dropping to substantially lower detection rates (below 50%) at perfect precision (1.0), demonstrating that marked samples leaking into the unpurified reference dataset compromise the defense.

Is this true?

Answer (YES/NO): NO